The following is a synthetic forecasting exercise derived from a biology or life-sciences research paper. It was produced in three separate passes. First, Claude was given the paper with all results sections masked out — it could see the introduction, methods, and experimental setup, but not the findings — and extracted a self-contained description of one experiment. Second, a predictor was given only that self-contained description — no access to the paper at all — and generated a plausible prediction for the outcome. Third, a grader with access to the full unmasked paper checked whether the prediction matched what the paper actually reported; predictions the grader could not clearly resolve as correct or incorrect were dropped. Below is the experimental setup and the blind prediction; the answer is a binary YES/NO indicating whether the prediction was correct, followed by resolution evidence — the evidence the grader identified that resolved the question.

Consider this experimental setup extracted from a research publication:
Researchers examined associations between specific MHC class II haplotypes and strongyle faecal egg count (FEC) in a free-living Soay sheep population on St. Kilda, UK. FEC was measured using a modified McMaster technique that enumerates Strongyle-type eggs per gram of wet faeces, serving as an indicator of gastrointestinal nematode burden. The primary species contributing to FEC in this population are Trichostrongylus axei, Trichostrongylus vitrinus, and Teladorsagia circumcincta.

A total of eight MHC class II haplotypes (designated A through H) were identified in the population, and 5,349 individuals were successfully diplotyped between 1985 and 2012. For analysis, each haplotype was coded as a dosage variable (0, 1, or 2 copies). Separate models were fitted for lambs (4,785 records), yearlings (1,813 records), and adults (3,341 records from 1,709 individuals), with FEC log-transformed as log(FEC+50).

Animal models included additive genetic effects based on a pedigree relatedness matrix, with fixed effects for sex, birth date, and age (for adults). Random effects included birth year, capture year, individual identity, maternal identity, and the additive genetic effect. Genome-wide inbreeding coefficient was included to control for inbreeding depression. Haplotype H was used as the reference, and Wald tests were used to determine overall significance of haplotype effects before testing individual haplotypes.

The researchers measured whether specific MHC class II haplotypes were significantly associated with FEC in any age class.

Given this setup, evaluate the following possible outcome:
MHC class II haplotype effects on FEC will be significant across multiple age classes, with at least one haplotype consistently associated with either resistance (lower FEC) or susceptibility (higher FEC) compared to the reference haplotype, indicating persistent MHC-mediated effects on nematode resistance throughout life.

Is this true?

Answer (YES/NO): NO